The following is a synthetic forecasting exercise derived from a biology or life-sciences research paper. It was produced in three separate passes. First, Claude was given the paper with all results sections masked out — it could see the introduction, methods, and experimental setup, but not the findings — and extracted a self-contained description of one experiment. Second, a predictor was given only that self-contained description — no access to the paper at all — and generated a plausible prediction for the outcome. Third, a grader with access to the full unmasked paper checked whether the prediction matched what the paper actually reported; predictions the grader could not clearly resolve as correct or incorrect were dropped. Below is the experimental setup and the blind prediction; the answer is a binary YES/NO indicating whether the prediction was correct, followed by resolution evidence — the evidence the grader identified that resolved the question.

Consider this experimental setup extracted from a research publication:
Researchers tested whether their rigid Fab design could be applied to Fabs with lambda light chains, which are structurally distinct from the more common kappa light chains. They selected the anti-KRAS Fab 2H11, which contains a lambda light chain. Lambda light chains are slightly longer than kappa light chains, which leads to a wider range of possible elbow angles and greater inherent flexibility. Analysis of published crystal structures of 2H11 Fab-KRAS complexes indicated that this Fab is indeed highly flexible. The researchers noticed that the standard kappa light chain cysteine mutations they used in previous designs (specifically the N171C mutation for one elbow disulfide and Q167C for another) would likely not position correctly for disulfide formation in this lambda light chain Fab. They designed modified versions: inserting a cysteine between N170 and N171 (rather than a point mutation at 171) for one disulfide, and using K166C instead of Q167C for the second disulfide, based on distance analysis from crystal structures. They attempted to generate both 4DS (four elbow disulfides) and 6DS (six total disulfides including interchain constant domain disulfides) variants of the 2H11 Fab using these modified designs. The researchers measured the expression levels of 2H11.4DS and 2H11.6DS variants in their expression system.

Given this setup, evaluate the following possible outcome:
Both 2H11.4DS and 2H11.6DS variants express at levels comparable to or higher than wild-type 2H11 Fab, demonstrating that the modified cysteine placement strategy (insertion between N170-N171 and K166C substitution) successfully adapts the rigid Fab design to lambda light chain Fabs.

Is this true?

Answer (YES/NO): NO